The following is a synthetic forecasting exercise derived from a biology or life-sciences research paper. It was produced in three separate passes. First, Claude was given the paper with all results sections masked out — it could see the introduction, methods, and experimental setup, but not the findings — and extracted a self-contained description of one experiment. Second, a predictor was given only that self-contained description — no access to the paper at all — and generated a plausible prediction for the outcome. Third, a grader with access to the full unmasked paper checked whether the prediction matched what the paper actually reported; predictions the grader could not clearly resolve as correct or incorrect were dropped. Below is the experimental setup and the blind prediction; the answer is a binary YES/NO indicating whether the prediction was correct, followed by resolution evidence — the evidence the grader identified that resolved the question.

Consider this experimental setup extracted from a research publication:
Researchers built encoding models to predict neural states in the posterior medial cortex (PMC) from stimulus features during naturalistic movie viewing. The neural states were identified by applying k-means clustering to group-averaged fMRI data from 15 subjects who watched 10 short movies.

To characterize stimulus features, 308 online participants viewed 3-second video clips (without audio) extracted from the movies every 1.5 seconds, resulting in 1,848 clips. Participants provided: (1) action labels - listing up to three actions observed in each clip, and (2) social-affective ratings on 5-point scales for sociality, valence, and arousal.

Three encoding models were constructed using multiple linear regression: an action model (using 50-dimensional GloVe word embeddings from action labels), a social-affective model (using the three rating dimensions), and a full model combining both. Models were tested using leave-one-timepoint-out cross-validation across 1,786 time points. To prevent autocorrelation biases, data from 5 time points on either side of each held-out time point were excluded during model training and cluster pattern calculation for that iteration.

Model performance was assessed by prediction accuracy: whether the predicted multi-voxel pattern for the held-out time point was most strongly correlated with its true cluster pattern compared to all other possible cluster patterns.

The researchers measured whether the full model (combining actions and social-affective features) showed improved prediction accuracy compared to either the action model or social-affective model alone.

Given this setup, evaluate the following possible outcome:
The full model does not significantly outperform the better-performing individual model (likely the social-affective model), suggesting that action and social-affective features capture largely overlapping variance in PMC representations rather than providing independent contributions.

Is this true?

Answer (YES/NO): YES